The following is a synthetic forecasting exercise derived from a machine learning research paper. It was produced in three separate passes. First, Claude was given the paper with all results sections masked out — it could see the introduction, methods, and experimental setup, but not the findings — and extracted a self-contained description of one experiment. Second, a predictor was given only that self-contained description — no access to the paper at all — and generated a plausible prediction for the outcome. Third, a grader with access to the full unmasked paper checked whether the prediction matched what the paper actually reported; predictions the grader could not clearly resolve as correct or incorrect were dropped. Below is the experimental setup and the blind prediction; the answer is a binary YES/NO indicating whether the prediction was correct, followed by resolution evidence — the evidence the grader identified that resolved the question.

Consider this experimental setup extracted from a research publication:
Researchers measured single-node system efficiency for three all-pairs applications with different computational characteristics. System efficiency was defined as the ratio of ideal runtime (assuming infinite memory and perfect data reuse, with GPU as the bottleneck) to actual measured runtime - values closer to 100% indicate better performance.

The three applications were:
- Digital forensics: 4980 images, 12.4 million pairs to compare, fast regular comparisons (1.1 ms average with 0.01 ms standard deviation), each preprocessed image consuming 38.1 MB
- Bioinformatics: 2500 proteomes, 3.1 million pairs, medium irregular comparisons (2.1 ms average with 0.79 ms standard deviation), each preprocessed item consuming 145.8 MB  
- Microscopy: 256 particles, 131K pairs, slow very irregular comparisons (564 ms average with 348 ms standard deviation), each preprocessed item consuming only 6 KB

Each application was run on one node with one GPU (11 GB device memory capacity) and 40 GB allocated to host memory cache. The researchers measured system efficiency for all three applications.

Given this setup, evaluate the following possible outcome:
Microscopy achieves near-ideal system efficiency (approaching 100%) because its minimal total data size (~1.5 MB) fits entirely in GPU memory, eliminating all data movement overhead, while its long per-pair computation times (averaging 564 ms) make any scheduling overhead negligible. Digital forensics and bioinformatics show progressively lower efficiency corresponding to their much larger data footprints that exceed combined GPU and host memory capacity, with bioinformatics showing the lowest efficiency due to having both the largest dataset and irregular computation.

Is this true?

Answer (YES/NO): YES